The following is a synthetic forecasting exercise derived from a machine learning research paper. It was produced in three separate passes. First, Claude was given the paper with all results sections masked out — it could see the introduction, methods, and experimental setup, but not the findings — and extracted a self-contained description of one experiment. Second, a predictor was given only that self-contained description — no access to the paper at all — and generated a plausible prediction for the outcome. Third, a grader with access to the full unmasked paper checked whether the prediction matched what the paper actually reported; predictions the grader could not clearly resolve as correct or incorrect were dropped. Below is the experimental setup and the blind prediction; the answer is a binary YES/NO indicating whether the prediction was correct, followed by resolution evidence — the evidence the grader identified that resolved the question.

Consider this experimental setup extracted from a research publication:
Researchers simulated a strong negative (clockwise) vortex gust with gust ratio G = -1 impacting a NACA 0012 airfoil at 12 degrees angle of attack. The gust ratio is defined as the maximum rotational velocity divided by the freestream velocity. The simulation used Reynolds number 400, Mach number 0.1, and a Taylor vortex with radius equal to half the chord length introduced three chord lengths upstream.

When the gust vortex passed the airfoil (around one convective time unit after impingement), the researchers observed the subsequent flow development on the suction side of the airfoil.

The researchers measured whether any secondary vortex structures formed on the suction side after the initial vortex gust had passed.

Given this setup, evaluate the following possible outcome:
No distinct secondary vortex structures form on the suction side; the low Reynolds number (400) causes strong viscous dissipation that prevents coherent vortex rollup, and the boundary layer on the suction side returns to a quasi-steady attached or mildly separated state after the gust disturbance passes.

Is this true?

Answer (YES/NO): NO